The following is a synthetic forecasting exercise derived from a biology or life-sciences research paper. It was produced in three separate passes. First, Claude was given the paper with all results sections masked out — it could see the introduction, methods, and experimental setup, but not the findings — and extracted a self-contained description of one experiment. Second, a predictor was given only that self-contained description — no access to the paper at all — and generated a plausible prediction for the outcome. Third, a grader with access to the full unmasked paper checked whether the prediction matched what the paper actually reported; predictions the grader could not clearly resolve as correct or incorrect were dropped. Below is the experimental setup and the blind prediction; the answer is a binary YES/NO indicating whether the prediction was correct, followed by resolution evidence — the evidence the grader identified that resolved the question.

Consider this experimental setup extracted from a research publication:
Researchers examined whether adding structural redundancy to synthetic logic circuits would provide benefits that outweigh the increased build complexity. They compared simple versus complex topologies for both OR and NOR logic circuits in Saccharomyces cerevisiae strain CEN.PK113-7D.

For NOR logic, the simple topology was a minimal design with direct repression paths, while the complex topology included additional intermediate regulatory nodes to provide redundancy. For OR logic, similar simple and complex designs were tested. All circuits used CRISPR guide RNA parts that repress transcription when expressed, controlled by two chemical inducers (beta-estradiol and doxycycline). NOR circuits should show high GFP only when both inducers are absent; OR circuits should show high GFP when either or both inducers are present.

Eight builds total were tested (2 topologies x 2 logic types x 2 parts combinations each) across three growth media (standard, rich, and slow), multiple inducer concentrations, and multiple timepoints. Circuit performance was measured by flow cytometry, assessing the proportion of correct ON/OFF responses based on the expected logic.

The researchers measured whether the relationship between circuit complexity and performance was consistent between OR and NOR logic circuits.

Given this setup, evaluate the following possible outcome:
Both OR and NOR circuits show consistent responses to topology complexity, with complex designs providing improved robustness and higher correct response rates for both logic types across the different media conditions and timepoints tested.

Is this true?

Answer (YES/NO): NO